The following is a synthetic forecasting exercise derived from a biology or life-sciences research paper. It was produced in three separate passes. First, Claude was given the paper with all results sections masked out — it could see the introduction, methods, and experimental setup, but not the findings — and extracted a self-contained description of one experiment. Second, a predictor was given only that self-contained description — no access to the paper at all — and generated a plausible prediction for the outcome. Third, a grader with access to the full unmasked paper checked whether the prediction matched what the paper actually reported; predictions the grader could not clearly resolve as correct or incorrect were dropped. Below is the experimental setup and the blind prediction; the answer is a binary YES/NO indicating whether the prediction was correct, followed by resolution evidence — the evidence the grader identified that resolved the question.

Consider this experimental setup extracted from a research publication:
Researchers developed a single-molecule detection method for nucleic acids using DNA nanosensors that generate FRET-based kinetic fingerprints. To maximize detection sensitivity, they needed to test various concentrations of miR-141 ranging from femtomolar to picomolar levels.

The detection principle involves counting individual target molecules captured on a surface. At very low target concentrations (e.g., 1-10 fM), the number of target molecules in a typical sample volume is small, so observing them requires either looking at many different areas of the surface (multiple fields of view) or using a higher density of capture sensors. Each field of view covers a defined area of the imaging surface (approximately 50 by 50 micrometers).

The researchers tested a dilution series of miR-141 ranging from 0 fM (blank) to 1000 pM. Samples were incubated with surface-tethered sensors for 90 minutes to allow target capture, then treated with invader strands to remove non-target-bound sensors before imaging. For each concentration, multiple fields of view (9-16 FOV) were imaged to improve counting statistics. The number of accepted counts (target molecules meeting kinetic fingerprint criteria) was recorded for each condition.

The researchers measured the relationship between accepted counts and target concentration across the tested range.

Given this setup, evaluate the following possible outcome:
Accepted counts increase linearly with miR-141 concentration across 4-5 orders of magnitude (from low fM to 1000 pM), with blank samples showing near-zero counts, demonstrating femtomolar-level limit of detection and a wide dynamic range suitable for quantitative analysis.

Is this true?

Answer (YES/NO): NO